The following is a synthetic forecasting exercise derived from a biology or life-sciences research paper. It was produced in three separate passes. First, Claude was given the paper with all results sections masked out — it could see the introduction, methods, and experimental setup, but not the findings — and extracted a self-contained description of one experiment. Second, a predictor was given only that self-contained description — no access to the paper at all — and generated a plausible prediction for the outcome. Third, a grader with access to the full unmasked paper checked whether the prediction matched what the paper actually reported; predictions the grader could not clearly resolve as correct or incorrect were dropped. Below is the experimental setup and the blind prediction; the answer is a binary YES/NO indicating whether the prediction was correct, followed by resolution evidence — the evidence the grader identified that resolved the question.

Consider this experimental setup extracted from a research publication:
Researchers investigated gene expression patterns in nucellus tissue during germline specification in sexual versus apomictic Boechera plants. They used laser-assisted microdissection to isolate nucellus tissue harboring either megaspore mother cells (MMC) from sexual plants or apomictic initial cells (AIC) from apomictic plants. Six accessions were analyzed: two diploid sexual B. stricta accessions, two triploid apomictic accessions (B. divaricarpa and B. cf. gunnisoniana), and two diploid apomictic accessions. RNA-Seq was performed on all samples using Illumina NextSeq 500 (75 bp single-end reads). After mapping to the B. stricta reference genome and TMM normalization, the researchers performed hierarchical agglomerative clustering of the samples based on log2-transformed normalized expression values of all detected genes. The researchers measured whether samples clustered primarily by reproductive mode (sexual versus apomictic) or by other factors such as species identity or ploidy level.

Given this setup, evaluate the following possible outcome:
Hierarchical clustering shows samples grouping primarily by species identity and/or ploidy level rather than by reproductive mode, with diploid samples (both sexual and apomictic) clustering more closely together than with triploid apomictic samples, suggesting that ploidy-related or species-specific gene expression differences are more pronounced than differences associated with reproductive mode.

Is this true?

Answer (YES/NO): NO